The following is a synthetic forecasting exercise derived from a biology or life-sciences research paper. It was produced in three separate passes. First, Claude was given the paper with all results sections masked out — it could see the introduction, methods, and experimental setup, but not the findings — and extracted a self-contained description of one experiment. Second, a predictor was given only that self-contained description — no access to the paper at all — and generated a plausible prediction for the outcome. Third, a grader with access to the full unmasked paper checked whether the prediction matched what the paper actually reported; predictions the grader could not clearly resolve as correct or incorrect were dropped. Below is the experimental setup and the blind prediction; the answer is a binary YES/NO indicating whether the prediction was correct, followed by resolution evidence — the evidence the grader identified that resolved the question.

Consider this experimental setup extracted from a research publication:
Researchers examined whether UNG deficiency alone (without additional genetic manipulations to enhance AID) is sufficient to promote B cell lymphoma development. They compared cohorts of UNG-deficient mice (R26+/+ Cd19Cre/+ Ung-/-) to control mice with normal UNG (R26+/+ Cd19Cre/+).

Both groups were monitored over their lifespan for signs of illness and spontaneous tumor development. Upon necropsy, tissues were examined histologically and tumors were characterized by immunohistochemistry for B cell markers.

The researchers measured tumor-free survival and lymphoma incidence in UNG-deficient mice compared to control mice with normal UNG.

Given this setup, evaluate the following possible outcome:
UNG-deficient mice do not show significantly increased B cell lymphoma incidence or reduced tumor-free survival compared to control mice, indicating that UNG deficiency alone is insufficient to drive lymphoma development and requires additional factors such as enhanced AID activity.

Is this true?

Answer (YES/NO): YES